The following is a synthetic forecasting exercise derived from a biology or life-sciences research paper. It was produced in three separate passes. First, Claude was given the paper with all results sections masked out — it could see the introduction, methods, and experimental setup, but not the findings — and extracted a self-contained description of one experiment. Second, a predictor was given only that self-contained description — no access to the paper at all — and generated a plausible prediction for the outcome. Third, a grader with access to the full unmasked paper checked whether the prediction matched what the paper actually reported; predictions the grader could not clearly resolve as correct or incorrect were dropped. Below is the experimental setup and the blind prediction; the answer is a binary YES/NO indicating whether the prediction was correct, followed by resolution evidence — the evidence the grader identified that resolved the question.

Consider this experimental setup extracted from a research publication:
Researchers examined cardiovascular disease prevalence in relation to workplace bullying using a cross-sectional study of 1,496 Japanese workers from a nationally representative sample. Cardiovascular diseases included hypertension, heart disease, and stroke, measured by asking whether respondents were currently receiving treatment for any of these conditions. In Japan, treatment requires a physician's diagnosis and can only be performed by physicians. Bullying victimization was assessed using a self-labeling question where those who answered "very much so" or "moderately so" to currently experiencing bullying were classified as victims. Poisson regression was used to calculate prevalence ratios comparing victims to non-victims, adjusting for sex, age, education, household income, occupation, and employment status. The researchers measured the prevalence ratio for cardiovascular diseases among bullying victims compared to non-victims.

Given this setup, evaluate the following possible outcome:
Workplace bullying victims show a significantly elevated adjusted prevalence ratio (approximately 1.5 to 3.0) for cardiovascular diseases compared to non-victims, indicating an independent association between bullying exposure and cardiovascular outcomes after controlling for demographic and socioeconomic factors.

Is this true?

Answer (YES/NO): NO